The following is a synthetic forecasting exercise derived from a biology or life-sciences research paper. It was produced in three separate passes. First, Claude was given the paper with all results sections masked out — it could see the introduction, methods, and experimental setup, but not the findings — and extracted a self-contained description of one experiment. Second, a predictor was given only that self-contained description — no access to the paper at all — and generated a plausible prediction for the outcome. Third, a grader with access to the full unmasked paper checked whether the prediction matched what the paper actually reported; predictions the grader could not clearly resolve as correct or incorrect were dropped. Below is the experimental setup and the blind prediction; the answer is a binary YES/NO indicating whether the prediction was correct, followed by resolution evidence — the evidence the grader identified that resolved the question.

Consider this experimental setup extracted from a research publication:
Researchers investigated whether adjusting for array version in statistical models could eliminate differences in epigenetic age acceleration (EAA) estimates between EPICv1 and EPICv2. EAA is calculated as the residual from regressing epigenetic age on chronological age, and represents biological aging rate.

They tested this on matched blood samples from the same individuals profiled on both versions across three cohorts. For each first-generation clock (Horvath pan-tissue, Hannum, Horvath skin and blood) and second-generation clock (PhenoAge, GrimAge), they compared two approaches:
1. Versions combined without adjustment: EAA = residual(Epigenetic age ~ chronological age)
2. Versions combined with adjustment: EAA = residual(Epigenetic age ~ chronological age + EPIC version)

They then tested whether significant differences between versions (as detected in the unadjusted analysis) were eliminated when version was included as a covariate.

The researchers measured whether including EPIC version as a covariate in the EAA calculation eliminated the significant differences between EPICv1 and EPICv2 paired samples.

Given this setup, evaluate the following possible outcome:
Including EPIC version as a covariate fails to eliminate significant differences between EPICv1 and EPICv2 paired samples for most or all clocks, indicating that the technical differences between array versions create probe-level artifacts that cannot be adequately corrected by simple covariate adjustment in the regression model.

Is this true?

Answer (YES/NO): NO